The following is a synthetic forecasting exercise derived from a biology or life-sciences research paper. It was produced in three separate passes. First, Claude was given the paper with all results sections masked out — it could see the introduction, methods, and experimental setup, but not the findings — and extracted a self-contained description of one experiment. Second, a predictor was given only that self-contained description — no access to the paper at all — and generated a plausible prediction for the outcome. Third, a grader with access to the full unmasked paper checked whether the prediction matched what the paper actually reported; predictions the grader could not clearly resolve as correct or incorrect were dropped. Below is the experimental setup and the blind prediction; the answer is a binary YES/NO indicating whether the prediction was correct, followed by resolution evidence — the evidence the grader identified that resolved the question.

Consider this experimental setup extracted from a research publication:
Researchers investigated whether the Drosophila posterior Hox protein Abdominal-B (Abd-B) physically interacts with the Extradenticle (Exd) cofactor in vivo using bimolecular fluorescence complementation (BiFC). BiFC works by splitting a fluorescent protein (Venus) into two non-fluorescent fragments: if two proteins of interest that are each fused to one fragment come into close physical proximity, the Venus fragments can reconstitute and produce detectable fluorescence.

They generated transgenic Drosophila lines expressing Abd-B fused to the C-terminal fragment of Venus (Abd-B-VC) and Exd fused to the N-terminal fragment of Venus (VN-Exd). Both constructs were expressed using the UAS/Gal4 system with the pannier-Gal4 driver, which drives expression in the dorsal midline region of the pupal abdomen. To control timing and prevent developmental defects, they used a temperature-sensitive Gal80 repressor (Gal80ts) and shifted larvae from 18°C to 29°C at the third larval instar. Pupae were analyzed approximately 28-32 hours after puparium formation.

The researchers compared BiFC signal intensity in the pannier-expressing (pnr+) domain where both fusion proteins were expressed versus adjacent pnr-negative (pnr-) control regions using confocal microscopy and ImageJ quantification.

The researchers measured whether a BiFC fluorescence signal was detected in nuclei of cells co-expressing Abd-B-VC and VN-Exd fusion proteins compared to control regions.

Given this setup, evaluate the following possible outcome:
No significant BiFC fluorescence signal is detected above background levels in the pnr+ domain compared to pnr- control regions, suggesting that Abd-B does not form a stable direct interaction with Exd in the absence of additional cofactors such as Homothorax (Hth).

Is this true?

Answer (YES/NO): NO